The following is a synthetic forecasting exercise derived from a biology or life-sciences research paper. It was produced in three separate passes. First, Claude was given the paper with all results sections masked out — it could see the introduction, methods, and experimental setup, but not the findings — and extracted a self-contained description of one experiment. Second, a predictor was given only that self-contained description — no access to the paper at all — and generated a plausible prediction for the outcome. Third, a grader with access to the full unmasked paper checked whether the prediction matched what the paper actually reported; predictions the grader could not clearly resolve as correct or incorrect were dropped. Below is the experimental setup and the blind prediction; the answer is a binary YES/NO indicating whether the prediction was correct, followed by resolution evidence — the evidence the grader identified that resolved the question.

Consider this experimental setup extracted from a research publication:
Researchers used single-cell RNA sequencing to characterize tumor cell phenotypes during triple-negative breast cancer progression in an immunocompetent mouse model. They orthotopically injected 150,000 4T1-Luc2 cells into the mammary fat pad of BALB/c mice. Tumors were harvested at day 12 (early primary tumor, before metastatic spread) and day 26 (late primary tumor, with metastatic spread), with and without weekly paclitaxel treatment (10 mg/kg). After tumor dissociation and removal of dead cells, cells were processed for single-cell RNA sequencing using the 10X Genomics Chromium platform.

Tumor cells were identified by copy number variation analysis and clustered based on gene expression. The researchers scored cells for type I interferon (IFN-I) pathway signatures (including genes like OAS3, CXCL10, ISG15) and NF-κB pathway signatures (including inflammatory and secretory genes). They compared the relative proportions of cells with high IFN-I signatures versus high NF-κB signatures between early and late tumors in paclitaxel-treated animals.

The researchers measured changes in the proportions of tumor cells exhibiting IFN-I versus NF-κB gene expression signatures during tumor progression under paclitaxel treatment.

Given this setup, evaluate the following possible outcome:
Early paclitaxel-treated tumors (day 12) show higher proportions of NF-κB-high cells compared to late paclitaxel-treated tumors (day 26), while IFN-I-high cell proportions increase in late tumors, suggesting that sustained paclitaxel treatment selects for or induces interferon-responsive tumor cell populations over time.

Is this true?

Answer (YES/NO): NO